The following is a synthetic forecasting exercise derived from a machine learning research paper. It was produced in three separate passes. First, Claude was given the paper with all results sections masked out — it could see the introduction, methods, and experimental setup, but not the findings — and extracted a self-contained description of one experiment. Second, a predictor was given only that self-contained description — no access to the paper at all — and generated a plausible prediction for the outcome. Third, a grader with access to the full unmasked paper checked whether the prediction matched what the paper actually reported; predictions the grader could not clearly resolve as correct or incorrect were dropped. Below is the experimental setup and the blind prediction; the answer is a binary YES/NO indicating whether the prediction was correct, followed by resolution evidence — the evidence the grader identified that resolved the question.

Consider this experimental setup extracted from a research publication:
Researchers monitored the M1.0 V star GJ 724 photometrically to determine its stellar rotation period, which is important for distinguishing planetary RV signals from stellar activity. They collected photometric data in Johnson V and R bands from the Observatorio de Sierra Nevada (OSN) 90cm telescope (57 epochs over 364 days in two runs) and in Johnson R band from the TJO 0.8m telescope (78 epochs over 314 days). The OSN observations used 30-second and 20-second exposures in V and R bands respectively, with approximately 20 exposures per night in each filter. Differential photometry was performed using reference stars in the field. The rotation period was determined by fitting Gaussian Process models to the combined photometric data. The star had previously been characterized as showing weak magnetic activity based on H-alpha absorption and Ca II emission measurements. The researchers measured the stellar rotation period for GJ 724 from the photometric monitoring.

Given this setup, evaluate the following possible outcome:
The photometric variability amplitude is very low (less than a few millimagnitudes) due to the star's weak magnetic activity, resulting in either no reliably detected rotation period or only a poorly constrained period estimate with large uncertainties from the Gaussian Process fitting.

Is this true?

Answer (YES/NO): NO